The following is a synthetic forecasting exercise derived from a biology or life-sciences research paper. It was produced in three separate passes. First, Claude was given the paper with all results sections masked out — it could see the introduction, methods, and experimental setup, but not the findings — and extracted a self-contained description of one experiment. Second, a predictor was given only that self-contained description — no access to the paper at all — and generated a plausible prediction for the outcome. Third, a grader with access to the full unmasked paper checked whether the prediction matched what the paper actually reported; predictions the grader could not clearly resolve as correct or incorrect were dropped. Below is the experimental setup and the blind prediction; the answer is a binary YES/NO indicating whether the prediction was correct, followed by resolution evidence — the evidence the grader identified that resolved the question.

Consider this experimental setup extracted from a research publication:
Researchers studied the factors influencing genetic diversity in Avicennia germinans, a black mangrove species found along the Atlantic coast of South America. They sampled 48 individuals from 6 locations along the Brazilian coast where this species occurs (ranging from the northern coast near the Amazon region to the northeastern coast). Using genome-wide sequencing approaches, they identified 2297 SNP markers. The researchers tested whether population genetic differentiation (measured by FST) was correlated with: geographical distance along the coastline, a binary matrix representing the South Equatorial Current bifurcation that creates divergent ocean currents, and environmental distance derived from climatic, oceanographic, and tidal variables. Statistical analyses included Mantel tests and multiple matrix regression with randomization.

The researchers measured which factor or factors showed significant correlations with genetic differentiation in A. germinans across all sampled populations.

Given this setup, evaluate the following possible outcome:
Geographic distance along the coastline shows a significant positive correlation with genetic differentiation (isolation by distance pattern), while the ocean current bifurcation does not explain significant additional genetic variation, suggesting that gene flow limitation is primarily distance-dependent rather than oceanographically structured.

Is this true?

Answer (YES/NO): NO